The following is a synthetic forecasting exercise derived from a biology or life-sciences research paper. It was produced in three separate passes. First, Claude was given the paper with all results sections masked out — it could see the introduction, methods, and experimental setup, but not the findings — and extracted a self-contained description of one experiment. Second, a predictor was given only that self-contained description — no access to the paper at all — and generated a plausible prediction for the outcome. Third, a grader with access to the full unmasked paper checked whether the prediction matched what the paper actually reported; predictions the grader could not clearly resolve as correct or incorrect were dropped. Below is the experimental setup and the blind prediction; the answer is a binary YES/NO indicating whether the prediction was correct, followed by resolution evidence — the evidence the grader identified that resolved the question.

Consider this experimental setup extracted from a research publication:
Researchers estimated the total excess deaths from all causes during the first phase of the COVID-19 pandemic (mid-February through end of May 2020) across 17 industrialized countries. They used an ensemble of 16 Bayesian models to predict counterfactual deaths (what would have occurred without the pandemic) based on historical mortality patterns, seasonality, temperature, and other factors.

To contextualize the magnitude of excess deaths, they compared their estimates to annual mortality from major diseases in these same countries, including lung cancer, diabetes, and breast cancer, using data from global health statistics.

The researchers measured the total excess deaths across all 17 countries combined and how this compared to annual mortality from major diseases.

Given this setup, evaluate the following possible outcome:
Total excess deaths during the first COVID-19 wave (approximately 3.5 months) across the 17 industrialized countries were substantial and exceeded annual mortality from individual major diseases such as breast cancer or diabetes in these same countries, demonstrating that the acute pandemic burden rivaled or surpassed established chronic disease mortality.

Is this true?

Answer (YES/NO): YES